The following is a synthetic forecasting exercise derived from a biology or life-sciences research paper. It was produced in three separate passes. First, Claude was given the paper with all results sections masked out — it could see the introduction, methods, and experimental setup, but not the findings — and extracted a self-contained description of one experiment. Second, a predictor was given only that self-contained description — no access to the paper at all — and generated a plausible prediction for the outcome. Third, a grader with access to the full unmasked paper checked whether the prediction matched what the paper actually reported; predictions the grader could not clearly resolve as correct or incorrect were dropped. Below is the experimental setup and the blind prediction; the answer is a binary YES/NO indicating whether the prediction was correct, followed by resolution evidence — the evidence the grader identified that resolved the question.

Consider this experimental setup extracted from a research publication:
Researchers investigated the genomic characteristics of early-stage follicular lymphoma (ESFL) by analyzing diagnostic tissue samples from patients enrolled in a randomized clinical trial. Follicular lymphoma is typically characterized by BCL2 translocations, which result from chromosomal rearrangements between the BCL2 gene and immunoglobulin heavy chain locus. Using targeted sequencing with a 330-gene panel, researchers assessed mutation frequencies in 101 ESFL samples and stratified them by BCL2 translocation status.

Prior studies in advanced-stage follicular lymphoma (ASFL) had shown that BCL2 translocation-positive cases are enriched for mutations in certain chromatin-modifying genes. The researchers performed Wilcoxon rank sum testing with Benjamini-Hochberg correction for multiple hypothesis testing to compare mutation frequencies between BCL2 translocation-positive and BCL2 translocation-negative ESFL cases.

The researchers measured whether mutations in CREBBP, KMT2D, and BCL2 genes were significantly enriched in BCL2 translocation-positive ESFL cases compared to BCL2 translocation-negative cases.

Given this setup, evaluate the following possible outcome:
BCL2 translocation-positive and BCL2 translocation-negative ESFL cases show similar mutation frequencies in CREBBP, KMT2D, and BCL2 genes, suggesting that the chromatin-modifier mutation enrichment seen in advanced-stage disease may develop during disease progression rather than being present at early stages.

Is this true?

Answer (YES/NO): NO